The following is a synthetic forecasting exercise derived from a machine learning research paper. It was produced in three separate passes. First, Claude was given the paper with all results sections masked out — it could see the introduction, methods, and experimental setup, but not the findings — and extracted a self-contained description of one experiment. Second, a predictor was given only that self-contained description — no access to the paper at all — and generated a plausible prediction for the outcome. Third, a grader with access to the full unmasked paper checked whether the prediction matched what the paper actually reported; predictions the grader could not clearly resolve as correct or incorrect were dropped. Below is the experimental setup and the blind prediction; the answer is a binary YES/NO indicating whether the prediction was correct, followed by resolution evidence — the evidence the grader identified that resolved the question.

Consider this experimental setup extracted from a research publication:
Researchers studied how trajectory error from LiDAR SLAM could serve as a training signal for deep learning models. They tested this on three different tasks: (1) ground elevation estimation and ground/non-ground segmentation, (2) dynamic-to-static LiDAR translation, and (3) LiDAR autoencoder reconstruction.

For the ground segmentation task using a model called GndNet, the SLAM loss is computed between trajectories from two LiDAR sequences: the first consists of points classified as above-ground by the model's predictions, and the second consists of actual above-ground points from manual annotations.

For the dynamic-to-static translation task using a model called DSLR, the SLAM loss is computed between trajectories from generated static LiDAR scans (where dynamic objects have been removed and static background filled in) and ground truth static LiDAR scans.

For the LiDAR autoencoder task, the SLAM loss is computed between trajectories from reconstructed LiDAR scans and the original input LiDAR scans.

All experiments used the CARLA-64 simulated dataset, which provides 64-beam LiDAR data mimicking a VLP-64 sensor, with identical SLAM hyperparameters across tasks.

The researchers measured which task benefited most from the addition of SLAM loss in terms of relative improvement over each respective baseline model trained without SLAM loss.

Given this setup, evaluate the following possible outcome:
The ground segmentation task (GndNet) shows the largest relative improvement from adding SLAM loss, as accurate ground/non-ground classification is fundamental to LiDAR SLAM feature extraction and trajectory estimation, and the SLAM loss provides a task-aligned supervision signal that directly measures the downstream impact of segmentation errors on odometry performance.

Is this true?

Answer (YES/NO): NO